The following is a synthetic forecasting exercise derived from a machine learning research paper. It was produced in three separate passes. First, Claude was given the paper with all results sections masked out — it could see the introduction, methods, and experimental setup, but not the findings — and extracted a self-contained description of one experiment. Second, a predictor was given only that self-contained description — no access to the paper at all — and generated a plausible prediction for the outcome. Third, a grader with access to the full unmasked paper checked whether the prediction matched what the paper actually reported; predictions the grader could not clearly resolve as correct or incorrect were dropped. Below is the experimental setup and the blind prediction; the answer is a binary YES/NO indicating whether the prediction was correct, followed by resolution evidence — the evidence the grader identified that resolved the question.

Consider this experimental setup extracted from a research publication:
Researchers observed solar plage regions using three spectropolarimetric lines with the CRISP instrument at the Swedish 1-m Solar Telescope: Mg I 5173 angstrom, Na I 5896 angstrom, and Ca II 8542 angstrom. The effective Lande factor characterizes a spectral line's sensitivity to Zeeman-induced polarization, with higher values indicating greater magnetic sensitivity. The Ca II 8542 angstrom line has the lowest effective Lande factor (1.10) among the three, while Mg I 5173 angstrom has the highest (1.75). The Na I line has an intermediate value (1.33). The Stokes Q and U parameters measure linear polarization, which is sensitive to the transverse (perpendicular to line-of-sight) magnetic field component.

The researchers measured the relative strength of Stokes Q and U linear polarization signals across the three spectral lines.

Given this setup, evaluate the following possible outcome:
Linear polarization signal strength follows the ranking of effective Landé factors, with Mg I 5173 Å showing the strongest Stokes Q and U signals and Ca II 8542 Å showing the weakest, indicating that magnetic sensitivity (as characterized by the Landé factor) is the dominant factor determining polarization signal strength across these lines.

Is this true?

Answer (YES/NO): NO